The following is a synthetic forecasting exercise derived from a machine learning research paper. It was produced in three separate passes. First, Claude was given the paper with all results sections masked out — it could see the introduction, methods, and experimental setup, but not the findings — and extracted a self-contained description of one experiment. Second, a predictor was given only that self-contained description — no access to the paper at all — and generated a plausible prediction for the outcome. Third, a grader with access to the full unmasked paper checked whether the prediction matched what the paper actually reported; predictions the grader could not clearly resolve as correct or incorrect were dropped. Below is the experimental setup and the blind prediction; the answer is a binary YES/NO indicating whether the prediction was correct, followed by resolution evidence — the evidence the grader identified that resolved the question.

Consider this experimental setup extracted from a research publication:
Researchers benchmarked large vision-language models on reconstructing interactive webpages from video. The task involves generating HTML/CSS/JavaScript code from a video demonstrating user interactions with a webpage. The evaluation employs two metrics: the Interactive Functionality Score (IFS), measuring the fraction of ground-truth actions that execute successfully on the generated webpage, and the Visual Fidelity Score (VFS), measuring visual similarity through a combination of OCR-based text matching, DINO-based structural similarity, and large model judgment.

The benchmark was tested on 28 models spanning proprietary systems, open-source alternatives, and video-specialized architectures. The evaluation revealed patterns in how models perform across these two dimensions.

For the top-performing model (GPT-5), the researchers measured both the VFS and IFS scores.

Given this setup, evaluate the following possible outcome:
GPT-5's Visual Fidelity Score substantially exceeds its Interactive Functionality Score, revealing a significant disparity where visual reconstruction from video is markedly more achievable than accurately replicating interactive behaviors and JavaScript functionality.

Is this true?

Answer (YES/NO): YES